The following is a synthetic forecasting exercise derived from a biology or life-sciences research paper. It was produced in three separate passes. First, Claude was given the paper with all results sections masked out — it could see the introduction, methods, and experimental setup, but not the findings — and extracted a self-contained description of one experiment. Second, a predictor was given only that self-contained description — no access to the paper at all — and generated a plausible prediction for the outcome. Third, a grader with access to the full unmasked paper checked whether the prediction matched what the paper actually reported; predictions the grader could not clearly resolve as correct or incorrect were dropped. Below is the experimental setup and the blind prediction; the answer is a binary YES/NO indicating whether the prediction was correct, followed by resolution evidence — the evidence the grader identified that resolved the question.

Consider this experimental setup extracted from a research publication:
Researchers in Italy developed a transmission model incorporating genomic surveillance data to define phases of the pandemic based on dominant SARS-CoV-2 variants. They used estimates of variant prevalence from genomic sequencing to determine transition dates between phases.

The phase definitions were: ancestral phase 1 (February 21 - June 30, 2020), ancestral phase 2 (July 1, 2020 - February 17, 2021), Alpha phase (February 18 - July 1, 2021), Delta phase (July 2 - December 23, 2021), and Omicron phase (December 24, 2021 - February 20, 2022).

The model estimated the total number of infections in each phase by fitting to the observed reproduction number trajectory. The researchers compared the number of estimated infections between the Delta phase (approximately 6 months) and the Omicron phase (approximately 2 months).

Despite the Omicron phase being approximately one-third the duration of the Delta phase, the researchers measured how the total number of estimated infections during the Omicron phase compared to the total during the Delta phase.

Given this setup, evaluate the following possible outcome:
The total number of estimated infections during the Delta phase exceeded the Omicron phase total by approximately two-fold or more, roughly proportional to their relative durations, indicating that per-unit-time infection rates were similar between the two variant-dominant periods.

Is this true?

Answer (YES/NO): NO